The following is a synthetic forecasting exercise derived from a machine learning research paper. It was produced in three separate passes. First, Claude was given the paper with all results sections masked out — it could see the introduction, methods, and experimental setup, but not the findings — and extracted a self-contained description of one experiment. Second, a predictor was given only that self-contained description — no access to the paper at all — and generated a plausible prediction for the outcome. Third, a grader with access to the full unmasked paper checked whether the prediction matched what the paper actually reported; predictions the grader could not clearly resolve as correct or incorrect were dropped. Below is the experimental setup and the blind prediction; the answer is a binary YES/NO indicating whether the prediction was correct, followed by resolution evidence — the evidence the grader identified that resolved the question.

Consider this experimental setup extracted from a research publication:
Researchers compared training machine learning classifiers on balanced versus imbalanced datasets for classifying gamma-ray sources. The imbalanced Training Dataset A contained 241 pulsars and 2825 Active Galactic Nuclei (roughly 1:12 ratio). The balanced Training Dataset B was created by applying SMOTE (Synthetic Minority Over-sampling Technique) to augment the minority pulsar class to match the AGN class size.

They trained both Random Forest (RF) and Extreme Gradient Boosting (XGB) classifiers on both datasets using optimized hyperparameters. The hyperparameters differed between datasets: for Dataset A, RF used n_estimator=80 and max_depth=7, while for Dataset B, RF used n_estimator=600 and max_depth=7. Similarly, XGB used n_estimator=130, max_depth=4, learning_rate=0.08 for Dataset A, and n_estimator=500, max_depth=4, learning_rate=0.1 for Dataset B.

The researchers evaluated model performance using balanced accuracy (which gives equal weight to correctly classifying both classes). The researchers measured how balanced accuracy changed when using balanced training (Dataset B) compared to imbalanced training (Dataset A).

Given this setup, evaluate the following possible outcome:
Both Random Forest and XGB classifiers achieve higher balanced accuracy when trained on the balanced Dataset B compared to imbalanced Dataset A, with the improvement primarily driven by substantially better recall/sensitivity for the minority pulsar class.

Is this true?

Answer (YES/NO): YES